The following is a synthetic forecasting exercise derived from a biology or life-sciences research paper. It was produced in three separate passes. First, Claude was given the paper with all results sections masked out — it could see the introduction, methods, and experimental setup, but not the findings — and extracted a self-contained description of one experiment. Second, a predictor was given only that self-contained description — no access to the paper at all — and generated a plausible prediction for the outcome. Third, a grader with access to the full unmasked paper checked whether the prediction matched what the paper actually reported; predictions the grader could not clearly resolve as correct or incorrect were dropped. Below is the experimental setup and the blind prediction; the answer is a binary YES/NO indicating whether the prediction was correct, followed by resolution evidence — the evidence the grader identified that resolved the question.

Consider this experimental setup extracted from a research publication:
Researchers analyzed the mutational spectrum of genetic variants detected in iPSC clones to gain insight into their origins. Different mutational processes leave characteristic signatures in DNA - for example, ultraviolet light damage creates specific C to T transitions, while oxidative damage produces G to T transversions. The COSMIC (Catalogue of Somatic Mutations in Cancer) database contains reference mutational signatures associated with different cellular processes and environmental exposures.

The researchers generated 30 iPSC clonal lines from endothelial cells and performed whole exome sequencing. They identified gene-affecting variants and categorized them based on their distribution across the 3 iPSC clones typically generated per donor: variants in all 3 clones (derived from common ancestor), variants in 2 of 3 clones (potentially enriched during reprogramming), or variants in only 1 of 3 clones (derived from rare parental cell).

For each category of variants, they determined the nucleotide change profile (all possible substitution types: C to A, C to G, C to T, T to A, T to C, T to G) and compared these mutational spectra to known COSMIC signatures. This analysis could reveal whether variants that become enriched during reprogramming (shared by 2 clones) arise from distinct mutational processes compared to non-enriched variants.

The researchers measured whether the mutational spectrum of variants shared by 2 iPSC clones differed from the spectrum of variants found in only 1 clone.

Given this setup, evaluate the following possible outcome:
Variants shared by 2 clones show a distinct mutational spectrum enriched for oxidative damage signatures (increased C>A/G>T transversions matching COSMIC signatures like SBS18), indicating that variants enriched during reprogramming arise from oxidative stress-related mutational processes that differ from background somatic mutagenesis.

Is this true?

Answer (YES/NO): NO